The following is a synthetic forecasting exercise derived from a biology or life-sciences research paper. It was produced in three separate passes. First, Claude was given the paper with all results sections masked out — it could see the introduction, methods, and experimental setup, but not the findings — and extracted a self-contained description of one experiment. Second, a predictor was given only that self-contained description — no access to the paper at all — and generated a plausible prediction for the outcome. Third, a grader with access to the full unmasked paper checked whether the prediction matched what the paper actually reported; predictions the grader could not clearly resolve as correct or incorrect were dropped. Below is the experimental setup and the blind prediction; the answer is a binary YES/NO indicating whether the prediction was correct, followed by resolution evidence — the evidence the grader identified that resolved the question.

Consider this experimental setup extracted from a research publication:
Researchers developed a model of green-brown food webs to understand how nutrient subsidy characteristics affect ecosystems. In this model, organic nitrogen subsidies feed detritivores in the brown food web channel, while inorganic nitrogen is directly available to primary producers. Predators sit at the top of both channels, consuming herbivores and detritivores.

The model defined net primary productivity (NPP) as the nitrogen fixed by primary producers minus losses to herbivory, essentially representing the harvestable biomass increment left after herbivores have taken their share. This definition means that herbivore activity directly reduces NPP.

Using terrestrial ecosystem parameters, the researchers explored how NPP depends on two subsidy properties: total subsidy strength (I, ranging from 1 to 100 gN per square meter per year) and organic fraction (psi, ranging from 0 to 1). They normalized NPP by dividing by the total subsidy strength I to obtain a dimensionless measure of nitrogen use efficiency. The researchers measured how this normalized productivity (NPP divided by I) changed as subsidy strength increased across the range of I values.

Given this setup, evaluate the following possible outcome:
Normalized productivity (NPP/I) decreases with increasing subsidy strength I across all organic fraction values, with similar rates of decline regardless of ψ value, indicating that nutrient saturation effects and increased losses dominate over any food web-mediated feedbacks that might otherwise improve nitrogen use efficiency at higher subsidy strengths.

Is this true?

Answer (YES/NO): NO